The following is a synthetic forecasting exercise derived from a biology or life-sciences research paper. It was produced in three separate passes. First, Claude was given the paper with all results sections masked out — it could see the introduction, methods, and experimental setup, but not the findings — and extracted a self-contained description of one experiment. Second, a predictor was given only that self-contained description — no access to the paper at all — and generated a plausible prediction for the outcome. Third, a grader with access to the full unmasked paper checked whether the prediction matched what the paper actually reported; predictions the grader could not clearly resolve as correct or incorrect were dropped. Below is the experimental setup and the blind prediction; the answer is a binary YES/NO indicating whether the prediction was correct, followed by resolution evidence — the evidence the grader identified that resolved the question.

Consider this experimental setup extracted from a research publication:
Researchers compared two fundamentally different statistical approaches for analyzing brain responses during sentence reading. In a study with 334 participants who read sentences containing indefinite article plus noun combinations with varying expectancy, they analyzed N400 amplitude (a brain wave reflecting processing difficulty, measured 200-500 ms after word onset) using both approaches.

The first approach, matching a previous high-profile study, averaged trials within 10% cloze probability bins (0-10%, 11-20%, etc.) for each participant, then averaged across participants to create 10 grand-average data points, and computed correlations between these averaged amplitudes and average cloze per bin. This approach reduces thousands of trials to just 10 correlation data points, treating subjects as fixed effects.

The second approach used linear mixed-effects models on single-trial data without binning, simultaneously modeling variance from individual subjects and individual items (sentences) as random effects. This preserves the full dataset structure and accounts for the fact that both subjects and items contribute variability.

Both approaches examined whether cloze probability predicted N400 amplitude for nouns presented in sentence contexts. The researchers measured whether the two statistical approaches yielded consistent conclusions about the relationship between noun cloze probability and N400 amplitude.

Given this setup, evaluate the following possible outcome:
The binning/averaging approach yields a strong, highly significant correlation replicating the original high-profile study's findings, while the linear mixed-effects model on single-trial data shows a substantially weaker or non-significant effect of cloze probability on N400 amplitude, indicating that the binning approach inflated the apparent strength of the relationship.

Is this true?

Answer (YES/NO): NO